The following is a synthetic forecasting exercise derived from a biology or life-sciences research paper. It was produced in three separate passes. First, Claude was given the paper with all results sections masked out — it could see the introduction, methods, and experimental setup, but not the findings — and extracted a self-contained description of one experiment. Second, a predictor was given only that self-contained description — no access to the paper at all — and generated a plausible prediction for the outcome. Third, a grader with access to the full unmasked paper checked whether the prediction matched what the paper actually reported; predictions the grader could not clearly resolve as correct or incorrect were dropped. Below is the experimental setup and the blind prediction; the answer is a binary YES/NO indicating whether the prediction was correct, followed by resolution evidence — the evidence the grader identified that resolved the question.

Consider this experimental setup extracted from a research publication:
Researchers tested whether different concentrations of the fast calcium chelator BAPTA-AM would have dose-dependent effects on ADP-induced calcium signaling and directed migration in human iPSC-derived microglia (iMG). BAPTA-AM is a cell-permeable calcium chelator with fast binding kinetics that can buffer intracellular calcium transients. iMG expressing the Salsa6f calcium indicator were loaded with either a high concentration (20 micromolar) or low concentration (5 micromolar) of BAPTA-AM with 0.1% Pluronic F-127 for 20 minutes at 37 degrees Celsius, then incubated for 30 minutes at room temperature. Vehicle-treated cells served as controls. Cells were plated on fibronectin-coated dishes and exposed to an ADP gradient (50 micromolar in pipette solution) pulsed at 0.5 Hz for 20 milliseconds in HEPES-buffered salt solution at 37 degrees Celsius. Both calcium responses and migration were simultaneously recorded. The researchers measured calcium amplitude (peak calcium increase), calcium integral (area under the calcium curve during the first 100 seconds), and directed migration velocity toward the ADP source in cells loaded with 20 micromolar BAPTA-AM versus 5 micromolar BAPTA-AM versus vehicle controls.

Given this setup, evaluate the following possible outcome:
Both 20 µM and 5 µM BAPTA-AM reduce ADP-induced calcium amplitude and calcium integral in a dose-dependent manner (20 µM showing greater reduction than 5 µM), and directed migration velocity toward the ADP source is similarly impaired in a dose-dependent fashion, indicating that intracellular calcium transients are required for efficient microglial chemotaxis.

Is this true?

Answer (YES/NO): NO